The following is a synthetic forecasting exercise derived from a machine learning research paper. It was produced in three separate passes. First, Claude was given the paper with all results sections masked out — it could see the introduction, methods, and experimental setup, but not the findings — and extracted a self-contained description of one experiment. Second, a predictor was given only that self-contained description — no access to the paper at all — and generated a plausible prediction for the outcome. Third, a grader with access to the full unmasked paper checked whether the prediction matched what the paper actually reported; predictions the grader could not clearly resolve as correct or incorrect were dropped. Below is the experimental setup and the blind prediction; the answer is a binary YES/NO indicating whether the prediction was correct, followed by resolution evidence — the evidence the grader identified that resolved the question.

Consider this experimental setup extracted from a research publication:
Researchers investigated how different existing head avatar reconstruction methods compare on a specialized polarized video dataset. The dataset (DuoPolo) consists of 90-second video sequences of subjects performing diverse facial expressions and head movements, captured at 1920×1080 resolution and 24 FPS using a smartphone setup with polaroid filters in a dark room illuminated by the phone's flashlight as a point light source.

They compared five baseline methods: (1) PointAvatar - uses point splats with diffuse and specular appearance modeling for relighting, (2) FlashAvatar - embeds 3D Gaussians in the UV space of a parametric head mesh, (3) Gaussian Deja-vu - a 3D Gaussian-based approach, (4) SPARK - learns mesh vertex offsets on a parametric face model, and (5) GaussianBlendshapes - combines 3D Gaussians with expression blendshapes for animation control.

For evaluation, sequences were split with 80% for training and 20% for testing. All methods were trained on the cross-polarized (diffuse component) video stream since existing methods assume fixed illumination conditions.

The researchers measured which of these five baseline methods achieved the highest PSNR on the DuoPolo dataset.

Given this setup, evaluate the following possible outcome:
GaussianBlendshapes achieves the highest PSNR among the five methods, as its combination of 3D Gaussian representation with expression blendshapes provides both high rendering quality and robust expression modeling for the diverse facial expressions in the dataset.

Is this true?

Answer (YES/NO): YES